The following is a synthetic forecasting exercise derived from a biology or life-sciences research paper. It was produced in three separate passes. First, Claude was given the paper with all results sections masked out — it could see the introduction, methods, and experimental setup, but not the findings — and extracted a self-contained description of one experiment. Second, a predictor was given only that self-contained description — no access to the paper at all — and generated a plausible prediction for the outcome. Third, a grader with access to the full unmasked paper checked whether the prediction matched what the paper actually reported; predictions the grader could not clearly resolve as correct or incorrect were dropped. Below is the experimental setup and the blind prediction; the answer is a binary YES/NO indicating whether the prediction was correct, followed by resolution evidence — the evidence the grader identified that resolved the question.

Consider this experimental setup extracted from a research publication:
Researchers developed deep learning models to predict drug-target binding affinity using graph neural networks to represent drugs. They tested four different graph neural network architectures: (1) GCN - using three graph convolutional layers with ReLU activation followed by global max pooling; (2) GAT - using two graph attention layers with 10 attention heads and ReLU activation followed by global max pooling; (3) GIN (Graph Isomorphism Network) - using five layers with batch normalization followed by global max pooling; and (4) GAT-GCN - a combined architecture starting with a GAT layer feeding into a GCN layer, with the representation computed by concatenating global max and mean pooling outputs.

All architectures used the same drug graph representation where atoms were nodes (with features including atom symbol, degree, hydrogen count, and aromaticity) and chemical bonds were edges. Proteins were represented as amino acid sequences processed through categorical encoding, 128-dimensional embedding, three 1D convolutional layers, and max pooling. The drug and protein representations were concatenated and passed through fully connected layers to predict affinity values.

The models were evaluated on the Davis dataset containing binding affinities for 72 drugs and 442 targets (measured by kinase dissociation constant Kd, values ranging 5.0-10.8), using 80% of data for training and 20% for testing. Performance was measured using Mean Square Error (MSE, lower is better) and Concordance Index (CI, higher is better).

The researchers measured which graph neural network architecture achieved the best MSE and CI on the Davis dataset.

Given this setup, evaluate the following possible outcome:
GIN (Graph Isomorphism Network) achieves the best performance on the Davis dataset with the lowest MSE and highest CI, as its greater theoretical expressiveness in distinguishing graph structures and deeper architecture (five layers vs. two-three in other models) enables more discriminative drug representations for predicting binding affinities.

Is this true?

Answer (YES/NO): YES